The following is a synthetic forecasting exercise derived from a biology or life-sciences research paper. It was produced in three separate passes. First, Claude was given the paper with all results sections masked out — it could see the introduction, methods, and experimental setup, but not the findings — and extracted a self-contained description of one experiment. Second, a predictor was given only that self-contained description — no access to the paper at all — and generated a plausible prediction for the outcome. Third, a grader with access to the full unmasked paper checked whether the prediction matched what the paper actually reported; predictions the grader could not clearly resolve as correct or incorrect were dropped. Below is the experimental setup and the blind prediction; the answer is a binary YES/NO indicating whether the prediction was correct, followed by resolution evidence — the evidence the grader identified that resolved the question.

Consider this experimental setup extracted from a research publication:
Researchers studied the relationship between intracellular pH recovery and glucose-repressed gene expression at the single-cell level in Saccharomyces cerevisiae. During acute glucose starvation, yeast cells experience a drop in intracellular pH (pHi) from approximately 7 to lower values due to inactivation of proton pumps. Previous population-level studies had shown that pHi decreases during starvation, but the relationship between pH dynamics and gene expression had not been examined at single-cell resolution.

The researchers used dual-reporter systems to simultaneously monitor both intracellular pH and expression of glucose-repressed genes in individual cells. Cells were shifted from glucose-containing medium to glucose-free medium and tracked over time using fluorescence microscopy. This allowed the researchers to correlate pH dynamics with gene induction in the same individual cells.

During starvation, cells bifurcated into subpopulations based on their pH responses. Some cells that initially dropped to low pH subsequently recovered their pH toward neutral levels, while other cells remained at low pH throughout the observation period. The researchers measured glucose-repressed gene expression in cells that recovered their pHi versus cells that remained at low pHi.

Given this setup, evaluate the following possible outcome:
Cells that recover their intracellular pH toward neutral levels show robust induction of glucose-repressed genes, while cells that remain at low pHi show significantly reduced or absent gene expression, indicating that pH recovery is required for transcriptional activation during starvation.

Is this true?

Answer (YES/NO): YES